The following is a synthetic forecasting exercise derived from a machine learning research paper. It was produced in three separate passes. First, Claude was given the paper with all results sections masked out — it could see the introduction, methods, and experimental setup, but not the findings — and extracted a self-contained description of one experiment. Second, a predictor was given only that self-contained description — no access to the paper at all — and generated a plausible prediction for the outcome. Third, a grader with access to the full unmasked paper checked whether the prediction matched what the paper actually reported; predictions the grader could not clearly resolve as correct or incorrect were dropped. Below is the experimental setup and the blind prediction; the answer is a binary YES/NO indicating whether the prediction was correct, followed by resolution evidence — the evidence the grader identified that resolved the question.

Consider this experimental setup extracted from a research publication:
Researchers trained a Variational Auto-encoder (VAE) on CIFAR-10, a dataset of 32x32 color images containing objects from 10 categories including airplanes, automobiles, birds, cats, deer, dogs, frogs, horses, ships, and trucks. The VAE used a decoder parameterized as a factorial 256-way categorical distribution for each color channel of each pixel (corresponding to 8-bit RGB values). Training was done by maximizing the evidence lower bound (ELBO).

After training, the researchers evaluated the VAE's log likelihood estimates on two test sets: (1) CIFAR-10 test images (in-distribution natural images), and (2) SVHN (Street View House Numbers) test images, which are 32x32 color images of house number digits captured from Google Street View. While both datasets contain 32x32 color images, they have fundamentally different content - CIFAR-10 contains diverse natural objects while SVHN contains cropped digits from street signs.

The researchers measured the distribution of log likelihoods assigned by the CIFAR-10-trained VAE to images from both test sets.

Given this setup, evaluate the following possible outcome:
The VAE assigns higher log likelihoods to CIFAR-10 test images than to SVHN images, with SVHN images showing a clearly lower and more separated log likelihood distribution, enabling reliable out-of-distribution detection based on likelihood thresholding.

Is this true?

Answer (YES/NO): NO